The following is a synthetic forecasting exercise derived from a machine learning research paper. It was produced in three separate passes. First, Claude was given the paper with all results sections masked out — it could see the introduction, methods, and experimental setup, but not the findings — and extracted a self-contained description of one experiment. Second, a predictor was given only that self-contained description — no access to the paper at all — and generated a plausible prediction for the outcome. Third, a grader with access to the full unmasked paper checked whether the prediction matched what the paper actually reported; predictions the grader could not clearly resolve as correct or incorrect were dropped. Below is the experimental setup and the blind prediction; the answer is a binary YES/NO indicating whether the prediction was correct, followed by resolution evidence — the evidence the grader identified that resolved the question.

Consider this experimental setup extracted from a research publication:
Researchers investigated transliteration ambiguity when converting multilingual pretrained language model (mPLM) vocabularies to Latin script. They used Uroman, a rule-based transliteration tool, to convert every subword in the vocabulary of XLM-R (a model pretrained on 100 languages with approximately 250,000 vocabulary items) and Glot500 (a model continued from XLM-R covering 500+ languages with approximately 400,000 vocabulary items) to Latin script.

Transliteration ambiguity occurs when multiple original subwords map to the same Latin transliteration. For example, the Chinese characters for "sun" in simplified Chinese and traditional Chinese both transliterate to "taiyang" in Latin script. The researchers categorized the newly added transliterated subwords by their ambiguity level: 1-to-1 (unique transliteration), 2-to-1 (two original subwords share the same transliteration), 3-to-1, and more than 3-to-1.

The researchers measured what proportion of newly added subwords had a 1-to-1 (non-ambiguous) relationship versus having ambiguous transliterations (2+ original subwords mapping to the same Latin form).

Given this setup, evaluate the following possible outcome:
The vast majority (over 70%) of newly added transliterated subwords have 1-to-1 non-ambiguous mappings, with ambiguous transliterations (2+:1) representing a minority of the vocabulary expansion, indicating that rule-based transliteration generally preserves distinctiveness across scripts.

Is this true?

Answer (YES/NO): YES